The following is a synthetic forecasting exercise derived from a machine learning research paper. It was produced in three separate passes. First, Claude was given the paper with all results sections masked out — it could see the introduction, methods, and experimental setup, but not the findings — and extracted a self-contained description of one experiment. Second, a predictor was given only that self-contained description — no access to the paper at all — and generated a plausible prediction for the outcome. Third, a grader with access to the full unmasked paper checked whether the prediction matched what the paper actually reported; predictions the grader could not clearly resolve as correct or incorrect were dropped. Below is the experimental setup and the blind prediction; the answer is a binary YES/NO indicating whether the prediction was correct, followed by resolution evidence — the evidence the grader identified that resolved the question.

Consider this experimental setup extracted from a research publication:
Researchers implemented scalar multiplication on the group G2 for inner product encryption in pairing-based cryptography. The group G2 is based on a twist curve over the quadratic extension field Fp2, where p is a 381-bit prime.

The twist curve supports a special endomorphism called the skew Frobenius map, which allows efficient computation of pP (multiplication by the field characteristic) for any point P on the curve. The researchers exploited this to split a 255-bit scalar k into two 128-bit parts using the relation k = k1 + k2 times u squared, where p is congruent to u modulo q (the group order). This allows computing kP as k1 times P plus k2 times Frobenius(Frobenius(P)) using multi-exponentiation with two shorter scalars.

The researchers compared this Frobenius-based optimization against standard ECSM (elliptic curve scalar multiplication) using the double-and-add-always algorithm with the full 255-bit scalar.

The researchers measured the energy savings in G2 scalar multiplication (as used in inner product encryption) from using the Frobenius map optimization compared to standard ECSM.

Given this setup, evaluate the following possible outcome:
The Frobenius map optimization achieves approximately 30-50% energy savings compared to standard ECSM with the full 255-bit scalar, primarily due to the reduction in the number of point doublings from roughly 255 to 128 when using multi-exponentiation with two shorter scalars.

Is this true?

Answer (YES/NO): YES